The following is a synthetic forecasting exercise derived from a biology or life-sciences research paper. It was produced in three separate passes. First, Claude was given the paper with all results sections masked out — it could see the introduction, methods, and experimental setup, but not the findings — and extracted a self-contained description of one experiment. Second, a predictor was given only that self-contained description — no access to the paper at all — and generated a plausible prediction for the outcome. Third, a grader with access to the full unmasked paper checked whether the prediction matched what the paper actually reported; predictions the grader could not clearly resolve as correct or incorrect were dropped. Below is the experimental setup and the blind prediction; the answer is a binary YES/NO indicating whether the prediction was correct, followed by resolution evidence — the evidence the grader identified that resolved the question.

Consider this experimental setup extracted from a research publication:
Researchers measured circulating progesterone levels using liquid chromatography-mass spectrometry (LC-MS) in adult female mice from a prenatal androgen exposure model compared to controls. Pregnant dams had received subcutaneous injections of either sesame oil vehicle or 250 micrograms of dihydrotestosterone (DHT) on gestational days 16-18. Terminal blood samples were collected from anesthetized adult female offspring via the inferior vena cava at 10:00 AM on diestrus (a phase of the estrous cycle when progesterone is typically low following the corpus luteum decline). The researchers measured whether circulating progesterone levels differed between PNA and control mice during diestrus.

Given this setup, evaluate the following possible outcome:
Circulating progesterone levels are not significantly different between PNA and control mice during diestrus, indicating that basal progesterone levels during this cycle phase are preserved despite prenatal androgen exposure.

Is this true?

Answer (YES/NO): YES